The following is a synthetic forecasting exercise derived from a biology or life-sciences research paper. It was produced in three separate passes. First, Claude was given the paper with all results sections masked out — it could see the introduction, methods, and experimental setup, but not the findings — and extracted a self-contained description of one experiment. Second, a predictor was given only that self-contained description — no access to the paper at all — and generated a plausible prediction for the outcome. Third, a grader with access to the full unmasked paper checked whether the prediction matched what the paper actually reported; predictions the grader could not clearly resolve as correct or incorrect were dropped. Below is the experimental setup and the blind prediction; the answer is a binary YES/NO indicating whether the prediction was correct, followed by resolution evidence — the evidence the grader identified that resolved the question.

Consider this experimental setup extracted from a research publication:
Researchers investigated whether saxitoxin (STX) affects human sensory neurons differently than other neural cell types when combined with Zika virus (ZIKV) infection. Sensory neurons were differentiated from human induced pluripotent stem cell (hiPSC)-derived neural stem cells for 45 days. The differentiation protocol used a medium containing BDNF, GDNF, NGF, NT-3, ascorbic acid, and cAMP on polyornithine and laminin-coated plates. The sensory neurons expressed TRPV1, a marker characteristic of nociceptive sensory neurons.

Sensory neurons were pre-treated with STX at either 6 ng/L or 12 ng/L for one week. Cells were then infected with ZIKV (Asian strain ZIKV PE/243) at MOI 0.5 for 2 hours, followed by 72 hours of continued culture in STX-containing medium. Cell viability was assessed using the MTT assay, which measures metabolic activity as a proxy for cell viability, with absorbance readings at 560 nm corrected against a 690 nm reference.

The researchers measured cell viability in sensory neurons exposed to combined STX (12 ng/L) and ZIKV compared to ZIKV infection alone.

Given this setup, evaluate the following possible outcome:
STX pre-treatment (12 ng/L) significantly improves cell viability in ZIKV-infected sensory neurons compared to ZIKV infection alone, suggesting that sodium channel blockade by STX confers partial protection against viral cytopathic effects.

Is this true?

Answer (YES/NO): NO